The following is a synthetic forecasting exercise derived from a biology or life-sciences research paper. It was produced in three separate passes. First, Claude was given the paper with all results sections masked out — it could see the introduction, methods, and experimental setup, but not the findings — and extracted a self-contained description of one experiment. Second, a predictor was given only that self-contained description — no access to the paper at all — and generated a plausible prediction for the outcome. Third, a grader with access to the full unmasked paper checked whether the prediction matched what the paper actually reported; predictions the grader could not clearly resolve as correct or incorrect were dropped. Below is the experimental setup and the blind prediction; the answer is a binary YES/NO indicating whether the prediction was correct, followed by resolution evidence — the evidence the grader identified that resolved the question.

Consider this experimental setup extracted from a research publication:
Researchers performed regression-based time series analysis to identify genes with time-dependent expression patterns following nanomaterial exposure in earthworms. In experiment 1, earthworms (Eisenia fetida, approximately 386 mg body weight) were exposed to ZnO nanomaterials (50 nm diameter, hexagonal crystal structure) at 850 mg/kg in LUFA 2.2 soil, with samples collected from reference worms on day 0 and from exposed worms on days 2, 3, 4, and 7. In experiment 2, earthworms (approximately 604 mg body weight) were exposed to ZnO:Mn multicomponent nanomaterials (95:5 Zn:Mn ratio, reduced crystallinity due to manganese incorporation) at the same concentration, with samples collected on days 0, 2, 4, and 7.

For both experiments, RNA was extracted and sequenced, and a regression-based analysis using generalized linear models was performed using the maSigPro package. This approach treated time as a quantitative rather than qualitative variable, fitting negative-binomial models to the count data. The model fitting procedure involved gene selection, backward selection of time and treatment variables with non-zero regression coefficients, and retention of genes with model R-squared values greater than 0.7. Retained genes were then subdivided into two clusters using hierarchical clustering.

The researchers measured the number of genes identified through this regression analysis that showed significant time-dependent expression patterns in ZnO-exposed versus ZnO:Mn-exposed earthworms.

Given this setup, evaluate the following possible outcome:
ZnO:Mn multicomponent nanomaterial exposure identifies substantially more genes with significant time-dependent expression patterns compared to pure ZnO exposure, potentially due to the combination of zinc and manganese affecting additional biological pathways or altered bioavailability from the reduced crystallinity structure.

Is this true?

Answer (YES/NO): YES